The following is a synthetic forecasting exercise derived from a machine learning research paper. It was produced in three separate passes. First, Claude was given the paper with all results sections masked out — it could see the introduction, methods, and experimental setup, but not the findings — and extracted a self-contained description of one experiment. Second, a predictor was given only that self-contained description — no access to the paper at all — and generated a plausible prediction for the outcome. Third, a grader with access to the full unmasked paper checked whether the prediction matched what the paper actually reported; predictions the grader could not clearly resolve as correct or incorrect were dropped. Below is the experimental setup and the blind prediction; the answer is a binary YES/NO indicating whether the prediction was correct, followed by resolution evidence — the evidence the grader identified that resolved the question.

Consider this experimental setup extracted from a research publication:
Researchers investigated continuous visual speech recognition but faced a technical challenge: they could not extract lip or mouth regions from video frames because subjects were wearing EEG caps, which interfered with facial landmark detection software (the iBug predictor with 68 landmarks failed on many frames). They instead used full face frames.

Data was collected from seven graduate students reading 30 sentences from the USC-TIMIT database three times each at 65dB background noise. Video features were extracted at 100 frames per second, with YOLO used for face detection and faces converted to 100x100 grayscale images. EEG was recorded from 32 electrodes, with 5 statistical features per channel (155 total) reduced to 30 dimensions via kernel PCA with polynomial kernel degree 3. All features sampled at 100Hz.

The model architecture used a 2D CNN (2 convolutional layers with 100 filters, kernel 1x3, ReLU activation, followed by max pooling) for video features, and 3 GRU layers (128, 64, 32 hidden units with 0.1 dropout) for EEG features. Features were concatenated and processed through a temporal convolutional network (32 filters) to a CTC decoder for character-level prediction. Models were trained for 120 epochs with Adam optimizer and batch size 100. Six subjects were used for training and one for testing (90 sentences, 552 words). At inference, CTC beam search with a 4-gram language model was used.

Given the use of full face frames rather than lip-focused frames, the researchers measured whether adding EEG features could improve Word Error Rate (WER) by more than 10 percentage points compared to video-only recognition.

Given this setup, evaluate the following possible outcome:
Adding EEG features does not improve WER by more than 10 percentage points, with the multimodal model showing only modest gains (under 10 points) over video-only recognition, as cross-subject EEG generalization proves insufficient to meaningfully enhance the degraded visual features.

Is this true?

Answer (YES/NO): NO